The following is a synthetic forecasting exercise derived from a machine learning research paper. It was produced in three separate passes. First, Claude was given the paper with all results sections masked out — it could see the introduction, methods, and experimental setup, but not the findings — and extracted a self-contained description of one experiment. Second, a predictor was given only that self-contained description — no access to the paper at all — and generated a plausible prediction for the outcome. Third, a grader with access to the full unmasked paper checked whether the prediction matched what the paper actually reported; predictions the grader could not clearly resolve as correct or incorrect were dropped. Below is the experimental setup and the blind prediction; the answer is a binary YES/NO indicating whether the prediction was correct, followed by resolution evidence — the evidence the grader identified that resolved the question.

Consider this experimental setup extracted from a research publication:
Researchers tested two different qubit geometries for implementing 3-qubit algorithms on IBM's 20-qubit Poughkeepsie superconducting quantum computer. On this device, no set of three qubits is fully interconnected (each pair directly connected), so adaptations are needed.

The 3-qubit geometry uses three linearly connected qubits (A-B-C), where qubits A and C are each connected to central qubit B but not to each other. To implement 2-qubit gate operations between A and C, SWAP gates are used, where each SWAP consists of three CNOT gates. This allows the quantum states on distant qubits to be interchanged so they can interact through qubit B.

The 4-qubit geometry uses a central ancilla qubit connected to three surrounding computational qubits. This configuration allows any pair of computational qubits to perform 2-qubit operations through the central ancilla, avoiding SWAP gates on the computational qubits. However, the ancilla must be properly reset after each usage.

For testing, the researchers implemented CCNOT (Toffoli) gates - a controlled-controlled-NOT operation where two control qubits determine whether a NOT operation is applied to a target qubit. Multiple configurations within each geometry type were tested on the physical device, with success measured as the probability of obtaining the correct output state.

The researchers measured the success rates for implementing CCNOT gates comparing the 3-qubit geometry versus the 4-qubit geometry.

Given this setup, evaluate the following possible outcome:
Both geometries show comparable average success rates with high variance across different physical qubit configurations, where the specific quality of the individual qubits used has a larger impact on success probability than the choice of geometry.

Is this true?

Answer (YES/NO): YES